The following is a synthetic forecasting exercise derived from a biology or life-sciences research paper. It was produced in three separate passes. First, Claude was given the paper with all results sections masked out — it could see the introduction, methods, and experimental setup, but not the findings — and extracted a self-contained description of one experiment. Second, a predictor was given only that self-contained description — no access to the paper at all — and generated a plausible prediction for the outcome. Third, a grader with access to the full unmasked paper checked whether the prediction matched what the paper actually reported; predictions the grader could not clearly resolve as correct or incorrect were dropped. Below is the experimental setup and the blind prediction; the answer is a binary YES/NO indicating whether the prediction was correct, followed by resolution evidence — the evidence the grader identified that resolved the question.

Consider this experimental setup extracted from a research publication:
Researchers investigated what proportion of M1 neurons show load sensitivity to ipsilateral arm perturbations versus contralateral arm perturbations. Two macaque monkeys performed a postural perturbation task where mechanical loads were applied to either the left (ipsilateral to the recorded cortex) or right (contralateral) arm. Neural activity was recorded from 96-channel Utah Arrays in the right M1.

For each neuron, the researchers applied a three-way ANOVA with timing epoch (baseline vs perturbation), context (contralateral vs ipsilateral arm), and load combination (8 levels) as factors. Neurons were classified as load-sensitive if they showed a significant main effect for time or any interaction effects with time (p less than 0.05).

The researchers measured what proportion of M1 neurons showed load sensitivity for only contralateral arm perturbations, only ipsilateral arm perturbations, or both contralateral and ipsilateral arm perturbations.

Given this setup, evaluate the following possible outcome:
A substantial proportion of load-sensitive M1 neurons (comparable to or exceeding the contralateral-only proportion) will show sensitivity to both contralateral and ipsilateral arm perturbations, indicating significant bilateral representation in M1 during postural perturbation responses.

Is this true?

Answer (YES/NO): YES